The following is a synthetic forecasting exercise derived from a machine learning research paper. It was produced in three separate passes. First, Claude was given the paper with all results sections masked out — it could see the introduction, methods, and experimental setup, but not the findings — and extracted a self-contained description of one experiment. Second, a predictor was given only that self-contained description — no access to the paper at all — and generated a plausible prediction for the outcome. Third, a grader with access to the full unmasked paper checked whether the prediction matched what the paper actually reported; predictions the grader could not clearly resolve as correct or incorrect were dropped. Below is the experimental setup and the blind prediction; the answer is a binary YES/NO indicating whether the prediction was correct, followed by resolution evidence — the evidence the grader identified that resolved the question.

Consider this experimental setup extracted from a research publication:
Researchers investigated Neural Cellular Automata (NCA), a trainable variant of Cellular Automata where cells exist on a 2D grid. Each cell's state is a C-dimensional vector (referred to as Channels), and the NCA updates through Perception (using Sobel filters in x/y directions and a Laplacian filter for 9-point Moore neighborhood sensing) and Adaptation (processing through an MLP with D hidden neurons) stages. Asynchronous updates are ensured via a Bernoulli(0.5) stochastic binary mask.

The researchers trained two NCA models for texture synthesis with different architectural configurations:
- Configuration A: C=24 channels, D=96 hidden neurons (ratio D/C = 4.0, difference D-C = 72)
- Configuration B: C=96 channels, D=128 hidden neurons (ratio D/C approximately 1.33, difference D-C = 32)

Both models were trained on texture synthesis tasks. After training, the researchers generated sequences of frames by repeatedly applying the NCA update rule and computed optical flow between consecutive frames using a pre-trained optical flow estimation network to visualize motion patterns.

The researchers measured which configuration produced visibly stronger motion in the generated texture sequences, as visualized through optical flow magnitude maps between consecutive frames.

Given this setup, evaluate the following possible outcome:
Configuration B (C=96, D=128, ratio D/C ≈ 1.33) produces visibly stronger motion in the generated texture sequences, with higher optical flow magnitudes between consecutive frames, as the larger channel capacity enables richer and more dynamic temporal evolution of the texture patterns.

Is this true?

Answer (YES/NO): NO